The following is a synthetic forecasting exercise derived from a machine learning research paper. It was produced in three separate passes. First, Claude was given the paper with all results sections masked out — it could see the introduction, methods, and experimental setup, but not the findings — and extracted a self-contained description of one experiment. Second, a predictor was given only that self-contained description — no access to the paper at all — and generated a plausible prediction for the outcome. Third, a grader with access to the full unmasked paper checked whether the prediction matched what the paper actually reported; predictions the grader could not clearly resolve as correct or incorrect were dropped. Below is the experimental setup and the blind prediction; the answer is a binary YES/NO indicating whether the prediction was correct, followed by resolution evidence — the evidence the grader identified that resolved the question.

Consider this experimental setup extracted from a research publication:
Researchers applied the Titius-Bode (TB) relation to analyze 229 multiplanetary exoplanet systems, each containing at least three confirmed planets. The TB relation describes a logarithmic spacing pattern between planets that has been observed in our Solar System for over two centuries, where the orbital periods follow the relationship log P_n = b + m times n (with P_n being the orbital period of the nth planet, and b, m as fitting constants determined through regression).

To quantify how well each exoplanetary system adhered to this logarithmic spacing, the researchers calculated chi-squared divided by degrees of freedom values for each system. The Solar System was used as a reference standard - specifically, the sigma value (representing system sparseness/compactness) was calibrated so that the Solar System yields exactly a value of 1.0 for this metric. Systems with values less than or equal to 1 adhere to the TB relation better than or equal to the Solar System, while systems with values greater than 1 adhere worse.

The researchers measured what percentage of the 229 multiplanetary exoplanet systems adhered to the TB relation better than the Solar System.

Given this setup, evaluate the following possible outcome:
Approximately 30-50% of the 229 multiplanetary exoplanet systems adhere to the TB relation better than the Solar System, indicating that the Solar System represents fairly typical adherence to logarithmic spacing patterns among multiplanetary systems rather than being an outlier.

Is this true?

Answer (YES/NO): NO